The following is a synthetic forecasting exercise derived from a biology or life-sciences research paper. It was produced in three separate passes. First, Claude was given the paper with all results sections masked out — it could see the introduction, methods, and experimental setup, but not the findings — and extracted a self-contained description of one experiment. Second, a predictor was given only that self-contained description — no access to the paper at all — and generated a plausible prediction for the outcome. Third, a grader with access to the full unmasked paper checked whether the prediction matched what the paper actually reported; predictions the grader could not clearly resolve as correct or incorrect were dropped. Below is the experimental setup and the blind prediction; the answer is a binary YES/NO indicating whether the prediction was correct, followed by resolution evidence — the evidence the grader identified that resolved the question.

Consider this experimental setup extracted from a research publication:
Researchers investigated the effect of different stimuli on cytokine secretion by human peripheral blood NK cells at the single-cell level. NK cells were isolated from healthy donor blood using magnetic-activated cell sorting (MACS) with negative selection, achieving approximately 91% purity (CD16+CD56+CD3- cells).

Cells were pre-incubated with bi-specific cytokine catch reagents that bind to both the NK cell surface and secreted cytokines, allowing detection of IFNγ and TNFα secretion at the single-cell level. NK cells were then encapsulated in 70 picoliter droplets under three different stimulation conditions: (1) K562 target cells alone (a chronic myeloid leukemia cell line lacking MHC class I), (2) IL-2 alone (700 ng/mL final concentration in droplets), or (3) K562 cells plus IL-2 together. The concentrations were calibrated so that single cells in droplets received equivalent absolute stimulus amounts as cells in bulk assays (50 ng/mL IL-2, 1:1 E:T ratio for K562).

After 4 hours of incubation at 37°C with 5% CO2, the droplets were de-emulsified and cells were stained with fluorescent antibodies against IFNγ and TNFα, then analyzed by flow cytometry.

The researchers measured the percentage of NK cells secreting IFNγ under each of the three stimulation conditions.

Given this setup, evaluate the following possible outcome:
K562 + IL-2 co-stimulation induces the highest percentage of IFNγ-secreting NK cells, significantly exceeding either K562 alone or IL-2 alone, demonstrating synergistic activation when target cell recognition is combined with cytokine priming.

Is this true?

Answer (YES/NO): YES